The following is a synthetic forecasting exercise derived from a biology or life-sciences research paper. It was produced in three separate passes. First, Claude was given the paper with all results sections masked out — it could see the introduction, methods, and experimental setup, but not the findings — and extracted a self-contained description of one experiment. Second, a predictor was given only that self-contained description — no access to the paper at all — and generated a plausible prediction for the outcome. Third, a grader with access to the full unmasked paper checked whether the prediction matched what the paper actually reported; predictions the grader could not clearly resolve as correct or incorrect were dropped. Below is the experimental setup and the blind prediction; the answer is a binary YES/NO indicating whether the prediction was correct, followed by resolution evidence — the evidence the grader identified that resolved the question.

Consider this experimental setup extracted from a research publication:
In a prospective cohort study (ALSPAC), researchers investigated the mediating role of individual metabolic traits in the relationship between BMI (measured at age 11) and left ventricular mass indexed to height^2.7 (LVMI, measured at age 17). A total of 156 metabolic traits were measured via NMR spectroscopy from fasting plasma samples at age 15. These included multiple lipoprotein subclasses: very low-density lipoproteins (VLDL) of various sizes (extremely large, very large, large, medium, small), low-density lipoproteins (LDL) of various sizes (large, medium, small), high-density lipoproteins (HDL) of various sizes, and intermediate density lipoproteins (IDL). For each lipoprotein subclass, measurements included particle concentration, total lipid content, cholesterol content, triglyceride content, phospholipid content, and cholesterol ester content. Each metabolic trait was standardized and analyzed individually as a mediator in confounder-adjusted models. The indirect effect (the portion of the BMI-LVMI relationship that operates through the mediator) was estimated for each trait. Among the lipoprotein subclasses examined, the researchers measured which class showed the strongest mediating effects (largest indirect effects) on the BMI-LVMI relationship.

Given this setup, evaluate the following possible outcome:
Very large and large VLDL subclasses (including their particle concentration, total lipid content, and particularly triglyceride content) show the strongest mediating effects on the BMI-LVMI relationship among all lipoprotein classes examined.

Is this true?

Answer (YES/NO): NO